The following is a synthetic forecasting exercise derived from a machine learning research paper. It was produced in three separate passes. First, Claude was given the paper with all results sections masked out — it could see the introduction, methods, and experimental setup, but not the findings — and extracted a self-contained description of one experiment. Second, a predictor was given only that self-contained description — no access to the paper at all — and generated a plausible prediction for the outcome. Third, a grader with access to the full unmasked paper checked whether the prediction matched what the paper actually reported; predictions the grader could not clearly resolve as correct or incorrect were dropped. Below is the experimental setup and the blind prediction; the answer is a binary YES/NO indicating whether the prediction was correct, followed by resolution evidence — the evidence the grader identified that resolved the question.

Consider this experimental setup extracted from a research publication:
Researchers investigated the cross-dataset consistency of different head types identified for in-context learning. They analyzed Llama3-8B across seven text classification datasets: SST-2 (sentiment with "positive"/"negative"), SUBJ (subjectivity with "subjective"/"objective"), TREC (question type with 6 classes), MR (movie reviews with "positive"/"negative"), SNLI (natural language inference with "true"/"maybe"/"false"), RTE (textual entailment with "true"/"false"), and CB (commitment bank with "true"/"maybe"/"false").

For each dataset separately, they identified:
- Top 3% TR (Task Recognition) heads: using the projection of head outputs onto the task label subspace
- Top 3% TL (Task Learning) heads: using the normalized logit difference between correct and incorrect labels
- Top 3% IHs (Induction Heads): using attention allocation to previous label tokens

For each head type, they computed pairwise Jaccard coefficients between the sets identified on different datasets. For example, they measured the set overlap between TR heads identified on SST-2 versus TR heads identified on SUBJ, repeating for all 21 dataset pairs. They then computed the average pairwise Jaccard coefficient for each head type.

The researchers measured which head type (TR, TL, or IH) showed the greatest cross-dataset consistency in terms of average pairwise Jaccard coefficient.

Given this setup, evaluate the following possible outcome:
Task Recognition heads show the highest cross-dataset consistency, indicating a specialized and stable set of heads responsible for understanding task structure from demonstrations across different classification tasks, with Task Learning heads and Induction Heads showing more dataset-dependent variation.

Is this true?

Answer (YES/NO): NO